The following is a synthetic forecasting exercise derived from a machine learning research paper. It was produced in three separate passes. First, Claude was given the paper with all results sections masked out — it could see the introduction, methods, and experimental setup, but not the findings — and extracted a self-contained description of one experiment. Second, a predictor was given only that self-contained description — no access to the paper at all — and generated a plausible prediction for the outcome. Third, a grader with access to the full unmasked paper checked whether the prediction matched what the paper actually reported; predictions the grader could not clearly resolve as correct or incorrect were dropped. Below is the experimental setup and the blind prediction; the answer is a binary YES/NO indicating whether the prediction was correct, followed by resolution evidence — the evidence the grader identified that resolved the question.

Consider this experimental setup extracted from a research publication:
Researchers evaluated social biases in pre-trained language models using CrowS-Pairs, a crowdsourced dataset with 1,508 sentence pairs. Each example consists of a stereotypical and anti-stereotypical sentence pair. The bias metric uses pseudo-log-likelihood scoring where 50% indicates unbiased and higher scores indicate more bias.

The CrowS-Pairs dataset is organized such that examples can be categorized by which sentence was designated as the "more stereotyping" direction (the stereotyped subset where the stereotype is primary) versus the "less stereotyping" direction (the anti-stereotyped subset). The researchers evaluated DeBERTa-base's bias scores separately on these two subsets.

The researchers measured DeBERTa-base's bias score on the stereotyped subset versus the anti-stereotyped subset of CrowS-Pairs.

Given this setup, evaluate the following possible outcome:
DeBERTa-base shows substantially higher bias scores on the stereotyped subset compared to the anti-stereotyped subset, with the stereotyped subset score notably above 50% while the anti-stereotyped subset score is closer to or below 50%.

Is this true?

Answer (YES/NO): YES